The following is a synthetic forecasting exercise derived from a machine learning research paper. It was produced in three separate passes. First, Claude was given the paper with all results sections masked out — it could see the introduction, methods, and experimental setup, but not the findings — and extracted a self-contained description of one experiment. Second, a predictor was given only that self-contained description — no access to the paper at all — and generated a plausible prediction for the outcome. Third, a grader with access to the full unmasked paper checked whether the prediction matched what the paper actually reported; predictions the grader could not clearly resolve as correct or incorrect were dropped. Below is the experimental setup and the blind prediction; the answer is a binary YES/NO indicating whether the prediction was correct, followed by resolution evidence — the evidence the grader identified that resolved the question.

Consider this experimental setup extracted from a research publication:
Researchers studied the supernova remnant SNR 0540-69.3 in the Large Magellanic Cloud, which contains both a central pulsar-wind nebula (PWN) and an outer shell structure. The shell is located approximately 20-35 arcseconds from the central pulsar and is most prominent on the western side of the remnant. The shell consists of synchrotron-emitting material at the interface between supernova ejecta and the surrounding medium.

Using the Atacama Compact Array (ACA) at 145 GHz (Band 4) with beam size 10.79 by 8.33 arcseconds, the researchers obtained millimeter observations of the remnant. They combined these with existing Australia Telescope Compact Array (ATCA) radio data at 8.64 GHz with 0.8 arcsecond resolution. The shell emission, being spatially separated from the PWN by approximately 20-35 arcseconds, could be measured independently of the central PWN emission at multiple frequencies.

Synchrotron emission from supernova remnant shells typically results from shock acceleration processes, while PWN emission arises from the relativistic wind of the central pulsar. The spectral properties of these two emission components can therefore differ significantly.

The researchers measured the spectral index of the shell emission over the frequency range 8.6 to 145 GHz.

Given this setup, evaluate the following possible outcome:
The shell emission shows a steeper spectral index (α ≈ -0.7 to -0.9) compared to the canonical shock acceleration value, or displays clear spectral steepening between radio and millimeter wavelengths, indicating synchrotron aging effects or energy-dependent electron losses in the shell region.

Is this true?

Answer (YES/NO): NO